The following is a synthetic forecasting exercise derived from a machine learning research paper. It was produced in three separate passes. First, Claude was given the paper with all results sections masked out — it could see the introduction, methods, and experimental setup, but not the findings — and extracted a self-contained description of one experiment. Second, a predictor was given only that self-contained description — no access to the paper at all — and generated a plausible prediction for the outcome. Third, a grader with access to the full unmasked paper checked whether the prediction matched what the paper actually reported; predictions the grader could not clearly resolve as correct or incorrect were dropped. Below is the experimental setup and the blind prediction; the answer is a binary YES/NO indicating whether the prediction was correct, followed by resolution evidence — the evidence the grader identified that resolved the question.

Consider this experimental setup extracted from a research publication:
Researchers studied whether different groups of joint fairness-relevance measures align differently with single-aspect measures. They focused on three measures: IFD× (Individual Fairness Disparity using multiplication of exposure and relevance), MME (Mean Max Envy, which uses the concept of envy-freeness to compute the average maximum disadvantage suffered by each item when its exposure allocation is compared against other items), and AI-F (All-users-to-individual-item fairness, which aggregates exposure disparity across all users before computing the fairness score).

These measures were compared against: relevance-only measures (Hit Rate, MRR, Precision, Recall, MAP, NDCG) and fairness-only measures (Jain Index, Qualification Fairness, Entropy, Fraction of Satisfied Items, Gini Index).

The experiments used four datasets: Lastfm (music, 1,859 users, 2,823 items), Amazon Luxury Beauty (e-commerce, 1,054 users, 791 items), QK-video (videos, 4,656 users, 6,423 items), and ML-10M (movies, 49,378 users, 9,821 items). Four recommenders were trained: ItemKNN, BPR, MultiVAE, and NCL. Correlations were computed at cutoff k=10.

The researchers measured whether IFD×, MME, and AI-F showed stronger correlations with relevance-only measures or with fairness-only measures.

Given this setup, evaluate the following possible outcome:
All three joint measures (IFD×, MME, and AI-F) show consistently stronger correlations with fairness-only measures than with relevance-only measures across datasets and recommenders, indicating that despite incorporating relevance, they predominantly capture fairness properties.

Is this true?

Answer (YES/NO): NO